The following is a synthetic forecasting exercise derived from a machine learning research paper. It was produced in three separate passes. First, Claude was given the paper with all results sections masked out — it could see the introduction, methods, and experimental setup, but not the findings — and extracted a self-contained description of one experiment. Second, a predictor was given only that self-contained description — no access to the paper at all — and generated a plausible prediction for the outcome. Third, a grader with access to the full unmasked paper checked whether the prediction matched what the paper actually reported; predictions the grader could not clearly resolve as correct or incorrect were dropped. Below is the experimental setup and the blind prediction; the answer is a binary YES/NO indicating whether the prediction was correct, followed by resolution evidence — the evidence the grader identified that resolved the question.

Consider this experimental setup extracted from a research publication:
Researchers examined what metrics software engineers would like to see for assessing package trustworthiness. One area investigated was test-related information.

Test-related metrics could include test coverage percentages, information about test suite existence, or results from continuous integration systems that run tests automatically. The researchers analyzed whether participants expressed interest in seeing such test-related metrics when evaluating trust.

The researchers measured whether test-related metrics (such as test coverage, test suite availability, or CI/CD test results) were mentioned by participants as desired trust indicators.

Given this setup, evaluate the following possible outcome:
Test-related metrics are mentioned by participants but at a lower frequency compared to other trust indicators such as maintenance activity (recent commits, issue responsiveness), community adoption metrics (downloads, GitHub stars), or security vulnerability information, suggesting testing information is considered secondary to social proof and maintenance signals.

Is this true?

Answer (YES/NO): YES